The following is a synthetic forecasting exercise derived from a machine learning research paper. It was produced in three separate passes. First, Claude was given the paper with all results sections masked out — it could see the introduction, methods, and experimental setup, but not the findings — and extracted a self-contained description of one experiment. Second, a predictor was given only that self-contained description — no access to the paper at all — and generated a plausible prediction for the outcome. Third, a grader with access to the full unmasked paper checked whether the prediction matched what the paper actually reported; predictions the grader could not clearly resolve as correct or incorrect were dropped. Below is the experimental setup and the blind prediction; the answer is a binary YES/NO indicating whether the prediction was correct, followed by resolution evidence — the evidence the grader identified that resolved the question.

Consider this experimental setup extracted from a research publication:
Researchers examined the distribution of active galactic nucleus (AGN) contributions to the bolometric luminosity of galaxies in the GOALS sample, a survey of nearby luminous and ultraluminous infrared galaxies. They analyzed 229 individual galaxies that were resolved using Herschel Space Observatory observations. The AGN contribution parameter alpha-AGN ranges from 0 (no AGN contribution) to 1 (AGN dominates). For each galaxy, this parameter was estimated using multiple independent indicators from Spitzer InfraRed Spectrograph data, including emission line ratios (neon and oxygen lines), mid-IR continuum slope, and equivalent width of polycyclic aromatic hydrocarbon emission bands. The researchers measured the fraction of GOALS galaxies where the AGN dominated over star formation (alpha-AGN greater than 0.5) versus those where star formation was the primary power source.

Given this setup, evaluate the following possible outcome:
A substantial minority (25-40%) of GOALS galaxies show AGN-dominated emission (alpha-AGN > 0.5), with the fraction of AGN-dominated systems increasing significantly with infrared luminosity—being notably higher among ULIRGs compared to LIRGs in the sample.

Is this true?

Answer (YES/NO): NO